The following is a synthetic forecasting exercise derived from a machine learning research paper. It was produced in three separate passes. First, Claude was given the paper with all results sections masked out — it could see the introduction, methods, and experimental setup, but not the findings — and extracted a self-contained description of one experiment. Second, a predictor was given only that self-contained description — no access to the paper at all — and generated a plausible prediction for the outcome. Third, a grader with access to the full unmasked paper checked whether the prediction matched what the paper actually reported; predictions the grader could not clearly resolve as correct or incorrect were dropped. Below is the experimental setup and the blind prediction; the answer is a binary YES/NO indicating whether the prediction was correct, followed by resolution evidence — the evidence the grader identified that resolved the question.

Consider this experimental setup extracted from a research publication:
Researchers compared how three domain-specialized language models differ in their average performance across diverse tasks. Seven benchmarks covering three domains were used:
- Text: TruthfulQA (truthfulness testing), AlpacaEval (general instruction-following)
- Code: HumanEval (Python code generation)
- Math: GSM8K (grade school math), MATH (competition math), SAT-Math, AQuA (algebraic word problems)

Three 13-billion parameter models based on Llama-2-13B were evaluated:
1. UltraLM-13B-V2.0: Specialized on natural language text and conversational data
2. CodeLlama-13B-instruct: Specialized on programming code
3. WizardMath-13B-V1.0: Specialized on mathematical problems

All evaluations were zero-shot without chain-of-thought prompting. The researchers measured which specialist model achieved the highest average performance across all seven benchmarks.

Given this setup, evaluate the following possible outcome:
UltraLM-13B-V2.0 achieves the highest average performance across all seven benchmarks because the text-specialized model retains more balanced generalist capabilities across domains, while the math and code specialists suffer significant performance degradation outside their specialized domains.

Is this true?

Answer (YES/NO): NO